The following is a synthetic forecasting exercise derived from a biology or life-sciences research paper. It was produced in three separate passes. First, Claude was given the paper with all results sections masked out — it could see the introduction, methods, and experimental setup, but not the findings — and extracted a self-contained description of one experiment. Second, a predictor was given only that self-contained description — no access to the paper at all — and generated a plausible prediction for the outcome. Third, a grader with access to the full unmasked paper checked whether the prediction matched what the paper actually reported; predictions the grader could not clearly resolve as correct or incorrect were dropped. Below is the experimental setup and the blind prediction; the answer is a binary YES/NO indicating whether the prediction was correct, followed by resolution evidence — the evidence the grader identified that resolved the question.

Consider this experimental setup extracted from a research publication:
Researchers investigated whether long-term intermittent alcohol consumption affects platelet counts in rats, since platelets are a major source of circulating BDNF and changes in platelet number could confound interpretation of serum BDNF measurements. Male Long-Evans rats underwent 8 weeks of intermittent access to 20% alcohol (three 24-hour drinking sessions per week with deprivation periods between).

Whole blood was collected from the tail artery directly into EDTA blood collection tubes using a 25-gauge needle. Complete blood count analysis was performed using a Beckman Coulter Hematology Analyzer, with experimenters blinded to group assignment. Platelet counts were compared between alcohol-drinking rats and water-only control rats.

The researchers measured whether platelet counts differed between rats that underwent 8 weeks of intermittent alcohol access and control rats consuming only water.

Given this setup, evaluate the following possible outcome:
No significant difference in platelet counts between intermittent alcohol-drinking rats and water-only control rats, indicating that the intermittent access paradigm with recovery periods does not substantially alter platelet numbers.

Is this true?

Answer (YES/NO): YES